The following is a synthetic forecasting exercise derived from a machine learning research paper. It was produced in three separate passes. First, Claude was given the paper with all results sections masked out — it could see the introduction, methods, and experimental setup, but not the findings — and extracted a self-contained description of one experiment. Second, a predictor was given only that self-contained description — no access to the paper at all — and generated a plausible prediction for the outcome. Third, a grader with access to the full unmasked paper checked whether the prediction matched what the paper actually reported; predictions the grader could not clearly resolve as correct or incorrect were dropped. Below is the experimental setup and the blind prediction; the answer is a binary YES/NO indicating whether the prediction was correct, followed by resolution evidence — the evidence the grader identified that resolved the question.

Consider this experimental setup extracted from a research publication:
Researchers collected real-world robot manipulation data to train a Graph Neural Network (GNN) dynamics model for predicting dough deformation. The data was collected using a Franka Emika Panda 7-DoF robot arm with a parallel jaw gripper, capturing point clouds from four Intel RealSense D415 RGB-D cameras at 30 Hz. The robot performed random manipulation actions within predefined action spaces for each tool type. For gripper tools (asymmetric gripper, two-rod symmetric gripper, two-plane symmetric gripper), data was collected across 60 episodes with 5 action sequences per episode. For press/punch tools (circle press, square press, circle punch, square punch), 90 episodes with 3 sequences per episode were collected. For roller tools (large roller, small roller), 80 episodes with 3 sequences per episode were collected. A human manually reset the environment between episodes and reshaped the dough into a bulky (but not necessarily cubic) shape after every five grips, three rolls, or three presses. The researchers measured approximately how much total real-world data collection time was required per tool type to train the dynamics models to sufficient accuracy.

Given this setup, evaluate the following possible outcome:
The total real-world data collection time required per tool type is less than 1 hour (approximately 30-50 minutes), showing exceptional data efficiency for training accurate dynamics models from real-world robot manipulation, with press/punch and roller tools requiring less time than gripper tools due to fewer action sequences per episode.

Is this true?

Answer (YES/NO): NO